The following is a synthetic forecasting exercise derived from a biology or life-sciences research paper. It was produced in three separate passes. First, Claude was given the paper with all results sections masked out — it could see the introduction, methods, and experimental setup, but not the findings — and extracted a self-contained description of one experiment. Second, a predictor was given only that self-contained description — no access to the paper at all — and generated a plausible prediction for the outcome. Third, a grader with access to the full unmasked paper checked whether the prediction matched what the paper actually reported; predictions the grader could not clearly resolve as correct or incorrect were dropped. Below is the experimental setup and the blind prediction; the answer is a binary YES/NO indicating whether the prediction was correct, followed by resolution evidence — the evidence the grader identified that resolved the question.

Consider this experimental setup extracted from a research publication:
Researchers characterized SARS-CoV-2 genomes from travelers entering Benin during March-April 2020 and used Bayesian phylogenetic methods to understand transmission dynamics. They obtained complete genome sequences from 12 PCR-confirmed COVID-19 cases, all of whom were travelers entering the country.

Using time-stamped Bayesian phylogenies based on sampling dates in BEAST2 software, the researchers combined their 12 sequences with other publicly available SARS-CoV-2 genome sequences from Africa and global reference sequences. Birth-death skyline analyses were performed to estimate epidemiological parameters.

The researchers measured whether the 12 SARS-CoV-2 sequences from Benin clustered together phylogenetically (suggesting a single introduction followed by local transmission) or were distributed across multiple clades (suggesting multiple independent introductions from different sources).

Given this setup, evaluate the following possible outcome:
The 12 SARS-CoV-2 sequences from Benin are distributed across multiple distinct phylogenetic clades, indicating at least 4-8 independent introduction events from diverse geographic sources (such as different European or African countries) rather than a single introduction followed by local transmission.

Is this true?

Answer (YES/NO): NO